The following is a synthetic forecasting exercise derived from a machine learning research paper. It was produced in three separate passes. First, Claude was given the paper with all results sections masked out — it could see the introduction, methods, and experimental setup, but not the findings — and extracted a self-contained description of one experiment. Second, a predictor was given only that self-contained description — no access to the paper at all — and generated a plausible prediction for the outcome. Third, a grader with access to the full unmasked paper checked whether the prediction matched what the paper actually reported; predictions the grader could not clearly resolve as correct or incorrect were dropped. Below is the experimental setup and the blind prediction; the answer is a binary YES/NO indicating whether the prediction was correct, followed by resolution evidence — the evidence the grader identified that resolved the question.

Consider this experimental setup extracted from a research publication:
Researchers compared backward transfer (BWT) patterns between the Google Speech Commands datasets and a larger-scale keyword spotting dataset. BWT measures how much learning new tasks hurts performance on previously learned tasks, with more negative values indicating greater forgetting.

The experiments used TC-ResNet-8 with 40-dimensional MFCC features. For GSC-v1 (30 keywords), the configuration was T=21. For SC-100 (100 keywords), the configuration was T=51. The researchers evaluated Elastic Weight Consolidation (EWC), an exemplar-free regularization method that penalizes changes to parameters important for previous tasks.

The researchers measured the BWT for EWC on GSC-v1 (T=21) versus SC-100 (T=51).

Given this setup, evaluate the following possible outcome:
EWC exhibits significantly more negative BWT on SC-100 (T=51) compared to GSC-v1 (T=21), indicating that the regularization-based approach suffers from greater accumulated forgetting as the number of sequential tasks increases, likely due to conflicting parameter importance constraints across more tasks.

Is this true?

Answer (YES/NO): YES